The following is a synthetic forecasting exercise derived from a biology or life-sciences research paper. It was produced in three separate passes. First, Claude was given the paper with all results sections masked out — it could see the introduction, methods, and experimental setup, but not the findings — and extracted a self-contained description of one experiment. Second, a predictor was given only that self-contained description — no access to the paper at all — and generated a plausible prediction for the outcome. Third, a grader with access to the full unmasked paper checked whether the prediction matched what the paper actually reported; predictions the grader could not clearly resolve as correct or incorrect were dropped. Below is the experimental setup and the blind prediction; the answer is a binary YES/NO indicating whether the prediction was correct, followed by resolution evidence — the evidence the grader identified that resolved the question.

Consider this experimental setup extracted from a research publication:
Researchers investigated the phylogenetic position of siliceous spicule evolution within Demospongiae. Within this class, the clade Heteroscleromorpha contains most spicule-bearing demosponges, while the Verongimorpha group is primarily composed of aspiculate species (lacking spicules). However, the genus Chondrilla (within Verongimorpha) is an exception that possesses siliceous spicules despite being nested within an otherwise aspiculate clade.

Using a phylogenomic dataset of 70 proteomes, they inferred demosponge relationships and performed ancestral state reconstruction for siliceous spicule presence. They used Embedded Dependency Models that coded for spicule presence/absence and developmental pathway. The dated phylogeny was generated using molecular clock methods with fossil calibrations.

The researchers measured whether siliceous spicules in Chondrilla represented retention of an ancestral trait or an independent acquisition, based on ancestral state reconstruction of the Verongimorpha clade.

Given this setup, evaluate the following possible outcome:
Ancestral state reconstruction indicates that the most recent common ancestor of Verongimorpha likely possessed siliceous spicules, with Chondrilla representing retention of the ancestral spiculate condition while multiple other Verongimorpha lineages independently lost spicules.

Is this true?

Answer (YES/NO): NO